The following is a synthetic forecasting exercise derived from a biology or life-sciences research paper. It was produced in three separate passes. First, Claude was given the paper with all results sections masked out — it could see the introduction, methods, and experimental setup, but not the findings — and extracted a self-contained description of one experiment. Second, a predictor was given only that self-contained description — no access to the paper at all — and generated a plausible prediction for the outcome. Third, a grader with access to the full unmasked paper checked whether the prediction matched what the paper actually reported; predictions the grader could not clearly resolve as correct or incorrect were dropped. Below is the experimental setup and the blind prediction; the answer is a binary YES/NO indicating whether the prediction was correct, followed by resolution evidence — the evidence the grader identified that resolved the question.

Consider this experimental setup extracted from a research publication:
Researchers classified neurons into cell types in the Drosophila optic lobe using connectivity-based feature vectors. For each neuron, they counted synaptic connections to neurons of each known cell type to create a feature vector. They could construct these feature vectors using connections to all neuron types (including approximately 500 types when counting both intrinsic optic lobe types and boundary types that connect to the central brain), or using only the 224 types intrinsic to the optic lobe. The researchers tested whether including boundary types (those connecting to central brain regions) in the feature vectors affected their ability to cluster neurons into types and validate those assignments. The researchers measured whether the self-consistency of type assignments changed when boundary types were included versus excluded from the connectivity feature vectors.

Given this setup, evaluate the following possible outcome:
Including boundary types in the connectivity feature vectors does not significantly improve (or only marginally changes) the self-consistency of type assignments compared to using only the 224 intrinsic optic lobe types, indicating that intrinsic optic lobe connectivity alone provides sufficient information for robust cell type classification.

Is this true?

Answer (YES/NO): YES